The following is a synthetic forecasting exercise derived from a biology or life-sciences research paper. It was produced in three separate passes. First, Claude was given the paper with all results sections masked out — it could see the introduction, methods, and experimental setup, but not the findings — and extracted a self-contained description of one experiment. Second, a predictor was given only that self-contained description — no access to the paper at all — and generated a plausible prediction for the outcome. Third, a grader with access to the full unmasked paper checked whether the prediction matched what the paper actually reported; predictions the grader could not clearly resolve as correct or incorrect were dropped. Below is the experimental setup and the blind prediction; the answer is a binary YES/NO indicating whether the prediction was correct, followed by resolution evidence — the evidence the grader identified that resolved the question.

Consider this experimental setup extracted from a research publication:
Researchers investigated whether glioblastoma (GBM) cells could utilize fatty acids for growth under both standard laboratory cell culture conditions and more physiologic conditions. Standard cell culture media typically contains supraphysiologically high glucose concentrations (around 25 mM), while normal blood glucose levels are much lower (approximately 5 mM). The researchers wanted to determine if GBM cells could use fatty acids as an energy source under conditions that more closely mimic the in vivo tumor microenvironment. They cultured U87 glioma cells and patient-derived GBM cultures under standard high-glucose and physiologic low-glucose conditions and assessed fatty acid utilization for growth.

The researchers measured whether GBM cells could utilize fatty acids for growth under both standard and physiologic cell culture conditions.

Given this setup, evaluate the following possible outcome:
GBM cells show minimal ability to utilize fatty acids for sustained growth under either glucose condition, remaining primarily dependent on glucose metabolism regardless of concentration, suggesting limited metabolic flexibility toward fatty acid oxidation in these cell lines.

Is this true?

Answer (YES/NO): NO